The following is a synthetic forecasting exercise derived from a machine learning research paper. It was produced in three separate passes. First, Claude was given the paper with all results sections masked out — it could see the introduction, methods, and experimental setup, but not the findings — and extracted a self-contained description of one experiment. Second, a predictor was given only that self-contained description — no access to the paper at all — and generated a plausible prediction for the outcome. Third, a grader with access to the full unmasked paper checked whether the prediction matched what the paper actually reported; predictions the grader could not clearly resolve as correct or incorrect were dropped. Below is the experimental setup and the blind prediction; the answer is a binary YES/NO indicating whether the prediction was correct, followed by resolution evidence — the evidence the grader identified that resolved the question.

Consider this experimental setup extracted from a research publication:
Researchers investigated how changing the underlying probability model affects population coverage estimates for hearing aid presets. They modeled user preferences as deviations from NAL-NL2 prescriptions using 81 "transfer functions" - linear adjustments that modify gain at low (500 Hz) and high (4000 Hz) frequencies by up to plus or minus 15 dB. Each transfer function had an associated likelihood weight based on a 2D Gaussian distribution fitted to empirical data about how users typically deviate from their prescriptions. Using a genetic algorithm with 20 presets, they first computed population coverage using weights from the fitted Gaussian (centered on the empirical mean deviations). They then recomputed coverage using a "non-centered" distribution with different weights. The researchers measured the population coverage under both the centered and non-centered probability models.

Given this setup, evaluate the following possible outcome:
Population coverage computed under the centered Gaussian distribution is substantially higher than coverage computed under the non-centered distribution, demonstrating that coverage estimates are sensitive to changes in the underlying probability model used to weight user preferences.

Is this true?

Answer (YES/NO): YES